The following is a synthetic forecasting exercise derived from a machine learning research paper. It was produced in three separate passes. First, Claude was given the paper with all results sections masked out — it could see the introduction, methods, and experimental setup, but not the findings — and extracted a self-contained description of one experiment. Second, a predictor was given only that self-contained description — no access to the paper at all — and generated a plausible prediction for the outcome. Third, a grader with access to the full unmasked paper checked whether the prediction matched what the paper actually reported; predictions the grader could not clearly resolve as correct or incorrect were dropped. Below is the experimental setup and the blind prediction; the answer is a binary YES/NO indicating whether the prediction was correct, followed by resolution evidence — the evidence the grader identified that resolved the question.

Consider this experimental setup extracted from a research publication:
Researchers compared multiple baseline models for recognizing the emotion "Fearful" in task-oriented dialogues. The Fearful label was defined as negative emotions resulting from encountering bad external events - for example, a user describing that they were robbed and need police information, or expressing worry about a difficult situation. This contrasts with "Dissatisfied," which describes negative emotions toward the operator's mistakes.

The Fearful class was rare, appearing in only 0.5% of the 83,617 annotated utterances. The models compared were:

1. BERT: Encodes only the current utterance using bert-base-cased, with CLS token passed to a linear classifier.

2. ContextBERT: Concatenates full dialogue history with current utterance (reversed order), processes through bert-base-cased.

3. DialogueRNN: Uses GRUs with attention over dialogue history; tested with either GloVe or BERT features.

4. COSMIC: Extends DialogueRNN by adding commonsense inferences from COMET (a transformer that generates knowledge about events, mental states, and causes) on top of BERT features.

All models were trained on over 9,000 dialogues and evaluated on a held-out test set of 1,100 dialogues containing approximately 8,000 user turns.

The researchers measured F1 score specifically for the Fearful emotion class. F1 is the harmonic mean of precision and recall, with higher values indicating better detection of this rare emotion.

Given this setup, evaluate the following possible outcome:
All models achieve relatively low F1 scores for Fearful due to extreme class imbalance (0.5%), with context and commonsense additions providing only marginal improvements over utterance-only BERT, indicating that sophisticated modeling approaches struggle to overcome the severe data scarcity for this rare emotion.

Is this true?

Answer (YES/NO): NO